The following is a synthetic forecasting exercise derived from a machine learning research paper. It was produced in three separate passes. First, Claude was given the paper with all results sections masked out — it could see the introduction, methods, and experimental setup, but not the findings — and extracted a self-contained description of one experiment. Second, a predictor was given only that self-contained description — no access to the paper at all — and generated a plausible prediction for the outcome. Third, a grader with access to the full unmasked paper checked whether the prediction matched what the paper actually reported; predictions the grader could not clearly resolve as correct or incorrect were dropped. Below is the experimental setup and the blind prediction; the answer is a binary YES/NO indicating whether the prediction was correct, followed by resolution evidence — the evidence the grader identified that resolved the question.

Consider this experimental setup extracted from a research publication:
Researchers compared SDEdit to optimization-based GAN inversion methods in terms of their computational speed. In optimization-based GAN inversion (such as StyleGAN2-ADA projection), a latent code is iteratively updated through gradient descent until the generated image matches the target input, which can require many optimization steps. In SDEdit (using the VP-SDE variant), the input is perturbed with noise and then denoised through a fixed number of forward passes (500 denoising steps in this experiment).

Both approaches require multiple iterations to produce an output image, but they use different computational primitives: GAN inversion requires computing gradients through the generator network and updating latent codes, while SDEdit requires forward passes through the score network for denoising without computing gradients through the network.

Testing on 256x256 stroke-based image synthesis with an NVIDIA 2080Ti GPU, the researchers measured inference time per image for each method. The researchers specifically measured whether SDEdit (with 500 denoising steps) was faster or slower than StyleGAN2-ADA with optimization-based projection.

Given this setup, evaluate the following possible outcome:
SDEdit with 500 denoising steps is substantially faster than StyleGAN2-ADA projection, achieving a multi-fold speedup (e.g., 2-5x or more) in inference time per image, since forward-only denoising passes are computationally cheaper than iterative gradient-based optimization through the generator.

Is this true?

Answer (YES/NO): YES